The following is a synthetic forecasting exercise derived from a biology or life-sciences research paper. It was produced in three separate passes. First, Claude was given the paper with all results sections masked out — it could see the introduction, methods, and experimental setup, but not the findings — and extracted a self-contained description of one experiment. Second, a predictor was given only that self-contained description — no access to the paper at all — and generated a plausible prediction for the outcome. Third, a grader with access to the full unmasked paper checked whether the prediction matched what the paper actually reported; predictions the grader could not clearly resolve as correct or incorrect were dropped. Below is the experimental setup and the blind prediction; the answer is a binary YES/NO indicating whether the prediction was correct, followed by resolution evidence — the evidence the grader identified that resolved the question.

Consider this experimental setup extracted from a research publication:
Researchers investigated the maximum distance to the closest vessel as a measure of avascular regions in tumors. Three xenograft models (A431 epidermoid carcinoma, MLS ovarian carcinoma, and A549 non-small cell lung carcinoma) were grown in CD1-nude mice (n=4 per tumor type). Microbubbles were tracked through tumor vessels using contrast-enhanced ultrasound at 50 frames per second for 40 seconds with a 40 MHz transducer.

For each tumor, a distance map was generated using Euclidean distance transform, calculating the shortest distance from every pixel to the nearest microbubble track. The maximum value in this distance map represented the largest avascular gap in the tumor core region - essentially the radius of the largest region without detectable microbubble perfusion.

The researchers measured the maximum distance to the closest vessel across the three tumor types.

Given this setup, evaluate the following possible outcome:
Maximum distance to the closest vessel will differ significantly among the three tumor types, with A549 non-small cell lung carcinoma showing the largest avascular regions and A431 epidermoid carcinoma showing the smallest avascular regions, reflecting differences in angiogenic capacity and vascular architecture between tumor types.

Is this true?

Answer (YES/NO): YES